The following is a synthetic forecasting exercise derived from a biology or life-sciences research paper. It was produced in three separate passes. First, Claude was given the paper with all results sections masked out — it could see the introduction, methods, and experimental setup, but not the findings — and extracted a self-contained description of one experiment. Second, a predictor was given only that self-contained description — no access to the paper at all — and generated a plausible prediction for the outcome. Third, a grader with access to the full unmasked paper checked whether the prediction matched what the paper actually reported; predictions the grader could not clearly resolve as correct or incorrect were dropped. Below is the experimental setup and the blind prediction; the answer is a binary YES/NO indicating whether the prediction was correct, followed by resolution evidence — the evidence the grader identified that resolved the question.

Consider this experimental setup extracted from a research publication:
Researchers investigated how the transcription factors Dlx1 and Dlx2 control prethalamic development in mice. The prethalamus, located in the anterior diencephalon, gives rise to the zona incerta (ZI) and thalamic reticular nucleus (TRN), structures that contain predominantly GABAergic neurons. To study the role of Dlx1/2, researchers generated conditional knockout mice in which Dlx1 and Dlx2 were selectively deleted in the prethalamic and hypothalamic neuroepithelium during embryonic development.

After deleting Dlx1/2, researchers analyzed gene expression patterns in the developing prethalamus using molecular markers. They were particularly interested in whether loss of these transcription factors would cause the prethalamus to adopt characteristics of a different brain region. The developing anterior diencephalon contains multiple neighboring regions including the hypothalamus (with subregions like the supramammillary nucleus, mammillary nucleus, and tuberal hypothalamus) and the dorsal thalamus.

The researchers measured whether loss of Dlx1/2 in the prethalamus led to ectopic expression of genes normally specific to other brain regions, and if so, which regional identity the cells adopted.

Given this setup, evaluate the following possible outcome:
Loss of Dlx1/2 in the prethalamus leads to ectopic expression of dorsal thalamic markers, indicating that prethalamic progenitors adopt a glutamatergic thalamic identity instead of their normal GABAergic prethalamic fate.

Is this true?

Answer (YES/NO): NO